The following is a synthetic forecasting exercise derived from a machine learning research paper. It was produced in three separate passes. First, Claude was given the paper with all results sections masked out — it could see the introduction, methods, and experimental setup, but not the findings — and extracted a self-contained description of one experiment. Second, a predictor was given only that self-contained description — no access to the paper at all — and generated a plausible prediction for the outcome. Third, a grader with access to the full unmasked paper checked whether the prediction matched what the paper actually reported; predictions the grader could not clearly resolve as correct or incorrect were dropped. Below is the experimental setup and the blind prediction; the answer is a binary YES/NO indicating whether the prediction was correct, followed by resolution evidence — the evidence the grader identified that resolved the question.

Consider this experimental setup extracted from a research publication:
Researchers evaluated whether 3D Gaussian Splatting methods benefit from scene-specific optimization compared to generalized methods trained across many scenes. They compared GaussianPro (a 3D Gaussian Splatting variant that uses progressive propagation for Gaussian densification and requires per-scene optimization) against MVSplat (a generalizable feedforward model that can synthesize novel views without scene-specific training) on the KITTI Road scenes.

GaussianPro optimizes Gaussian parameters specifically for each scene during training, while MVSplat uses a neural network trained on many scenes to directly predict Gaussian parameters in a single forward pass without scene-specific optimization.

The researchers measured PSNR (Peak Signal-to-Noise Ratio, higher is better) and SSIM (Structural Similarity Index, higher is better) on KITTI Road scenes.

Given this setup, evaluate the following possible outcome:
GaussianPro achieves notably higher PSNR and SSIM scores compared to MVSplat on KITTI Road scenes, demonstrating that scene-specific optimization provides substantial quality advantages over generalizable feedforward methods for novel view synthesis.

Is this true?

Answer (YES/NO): YES